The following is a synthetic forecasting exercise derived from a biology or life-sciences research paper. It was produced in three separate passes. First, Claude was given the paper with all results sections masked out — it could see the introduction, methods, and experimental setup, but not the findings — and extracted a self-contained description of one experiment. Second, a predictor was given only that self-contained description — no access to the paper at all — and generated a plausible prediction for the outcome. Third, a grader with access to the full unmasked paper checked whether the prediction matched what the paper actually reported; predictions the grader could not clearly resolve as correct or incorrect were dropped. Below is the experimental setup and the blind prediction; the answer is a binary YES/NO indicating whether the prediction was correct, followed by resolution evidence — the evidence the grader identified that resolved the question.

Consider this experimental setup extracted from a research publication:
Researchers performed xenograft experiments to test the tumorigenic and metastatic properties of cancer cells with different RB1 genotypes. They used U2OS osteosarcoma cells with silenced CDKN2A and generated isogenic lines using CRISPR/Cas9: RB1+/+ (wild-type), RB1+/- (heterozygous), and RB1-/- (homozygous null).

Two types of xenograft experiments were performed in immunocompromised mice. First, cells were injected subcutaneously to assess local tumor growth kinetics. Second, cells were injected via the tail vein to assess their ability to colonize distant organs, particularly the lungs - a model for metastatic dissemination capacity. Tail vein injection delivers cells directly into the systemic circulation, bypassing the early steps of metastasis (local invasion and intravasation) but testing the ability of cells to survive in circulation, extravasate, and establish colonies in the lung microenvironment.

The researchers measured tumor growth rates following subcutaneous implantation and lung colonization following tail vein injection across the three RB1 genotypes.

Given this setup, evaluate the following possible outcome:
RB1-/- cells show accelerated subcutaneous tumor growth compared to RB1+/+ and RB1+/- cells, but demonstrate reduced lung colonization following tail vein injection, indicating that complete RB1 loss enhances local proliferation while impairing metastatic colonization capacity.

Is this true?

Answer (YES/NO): NO